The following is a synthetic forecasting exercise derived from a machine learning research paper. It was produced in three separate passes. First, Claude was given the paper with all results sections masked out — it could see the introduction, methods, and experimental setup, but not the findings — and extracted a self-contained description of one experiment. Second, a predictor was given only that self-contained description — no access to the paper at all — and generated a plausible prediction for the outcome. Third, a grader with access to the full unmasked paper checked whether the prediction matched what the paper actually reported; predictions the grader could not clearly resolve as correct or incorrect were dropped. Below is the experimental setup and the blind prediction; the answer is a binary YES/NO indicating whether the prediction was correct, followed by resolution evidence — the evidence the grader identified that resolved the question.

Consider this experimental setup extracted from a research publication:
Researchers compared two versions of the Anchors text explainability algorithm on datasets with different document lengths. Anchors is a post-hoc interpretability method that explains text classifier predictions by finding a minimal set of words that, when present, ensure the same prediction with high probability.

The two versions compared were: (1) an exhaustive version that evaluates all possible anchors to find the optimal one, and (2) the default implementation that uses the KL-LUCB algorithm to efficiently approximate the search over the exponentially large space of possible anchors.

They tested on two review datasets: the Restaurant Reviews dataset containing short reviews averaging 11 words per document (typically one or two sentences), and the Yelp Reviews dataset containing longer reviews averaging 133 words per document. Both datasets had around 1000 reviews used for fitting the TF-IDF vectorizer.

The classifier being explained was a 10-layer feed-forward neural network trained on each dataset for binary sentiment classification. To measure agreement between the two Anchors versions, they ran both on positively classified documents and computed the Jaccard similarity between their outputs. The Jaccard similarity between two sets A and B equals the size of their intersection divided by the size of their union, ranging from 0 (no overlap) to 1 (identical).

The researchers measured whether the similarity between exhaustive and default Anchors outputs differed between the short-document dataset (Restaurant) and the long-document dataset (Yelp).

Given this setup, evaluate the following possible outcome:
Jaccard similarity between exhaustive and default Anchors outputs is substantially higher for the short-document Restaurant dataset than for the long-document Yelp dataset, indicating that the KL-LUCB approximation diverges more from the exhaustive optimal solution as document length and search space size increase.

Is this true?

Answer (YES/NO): YES